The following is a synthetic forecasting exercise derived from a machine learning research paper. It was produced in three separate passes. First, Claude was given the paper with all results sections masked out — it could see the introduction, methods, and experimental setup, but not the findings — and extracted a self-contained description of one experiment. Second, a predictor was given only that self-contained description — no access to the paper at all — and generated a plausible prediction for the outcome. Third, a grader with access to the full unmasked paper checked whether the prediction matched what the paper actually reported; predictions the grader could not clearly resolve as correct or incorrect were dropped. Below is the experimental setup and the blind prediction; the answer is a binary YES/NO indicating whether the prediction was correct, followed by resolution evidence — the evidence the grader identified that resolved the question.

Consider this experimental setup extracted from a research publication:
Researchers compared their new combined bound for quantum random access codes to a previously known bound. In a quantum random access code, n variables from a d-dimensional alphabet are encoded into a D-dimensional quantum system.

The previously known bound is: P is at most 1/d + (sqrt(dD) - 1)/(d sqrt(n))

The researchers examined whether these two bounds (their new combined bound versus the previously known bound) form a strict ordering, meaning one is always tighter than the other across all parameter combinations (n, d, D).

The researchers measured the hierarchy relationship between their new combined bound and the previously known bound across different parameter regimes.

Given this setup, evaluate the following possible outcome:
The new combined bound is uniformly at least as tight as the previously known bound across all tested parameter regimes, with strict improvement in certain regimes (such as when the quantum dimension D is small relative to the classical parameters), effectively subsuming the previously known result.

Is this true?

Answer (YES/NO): NO